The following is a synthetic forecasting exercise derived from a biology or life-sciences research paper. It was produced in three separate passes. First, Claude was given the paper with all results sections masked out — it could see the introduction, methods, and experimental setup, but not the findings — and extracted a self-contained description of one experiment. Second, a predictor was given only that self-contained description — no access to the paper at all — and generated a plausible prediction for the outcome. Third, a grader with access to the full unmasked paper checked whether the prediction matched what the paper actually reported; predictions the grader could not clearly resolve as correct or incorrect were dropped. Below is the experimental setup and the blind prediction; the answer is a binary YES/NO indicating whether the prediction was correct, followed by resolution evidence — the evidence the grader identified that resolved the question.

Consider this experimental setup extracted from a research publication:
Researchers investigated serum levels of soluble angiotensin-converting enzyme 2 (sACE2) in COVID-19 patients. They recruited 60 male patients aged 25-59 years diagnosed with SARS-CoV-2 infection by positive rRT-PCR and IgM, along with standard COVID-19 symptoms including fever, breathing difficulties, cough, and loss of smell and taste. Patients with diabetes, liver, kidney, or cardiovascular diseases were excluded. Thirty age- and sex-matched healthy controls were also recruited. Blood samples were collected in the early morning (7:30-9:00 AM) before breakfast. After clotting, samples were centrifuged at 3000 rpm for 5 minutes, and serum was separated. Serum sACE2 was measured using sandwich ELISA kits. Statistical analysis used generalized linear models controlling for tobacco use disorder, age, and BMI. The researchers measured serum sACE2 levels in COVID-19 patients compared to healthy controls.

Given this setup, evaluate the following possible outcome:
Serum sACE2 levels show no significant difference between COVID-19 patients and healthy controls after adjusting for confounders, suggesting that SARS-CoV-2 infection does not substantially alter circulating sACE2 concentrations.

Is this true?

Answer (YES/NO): NO